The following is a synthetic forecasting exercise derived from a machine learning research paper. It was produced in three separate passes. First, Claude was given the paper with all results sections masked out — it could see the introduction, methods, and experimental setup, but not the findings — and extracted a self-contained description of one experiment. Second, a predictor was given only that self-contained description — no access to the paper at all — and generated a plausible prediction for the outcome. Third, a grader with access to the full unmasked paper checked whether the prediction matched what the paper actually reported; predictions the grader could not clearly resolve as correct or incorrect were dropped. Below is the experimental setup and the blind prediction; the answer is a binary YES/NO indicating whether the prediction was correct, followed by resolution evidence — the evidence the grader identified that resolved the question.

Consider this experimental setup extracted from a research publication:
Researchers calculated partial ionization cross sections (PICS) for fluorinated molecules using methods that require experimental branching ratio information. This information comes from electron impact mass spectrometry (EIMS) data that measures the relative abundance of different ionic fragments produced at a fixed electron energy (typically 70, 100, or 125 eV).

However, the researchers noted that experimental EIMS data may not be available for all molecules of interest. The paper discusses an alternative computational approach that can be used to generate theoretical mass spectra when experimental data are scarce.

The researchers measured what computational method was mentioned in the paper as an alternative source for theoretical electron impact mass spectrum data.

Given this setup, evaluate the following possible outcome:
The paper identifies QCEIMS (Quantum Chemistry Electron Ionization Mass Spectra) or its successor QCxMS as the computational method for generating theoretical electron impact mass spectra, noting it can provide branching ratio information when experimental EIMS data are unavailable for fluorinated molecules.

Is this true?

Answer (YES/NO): YES